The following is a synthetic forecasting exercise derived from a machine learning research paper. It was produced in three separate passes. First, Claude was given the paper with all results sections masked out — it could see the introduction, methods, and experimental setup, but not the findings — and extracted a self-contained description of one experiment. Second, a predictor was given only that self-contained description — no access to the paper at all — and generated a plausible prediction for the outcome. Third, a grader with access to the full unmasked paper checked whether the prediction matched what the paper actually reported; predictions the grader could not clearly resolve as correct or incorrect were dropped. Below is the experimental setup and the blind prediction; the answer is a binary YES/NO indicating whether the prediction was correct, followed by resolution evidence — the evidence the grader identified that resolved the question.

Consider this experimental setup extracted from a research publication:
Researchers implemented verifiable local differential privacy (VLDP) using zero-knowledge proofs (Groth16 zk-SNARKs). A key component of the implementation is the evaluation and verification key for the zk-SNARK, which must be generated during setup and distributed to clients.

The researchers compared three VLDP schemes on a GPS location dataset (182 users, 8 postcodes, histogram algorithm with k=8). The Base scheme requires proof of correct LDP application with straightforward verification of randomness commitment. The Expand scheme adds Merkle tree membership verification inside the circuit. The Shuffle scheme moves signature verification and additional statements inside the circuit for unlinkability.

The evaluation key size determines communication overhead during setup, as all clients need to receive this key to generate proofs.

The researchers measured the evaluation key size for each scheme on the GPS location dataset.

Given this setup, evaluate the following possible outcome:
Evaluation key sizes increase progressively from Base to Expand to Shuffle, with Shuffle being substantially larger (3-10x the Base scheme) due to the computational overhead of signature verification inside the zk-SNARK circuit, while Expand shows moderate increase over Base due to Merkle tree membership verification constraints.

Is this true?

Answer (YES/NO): YES